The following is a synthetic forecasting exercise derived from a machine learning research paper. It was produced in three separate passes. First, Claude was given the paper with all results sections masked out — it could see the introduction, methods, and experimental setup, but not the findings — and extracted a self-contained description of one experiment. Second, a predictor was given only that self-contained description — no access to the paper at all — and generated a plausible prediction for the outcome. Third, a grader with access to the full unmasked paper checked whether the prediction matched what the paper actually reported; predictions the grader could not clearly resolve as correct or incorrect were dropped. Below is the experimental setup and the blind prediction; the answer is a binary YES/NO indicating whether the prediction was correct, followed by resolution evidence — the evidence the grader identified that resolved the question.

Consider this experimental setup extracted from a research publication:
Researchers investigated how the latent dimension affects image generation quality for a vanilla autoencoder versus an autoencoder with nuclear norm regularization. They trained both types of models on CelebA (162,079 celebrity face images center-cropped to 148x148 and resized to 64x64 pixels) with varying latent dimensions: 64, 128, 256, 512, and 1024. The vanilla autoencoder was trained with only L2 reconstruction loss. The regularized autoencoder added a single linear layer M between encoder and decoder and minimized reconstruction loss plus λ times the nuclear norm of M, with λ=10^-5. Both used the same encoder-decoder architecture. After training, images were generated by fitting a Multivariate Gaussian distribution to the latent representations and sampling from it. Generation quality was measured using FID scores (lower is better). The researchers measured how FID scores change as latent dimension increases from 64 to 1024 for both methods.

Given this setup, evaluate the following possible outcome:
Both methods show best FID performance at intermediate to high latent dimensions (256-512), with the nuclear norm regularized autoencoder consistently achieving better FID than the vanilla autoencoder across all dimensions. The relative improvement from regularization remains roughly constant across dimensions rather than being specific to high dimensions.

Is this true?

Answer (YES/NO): NO